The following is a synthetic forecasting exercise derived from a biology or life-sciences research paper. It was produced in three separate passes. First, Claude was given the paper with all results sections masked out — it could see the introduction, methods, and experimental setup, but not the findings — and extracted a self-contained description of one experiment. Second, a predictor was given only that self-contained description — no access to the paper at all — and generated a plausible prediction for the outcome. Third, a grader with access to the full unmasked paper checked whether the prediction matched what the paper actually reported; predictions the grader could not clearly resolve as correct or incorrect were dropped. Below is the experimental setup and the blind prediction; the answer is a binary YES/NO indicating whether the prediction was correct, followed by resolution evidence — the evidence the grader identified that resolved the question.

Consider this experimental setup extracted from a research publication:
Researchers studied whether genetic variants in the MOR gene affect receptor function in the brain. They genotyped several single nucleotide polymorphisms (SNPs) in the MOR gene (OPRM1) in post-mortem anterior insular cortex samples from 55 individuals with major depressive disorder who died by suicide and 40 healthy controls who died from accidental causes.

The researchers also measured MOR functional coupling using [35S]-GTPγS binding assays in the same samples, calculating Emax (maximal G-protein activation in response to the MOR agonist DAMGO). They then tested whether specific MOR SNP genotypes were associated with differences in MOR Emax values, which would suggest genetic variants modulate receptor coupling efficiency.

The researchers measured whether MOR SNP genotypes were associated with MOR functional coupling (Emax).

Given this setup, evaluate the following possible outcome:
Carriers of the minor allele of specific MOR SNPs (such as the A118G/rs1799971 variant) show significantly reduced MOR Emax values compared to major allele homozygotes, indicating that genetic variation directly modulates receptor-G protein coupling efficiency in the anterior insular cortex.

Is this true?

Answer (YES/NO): NO